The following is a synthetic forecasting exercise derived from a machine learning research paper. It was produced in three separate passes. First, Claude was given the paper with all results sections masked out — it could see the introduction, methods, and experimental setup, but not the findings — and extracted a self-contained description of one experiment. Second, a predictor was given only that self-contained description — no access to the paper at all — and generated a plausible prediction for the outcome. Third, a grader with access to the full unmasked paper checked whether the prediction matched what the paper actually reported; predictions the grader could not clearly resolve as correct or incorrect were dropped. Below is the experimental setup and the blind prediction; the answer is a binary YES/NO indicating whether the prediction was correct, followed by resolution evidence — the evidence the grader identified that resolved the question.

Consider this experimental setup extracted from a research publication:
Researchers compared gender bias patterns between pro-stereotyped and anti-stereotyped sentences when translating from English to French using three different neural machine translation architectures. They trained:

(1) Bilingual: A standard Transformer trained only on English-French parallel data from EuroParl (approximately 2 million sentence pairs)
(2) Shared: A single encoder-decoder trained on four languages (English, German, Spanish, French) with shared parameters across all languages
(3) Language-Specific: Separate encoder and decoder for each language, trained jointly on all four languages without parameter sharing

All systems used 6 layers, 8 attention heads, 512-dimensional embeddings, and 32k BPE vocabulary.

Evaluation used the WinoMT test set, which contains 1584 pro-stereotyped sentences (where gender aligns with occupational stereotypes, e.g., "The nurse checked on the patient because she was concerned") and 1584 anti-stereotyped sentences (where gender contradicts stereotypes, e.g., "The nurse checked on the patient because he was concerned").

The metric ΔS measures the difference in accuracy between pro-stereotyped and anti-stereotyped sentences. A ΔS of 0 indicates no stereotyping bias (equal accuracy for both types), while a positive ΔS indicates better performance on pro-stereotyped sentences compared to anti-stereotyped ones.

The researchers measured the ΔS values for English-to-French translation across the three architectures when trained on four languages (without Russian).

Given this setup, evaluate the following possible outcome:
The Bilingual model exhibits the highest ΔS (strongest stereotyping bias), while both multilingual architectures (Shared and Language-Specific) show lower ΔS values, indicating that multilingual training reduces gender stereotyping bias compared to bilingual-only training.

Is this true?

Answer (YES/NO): YES